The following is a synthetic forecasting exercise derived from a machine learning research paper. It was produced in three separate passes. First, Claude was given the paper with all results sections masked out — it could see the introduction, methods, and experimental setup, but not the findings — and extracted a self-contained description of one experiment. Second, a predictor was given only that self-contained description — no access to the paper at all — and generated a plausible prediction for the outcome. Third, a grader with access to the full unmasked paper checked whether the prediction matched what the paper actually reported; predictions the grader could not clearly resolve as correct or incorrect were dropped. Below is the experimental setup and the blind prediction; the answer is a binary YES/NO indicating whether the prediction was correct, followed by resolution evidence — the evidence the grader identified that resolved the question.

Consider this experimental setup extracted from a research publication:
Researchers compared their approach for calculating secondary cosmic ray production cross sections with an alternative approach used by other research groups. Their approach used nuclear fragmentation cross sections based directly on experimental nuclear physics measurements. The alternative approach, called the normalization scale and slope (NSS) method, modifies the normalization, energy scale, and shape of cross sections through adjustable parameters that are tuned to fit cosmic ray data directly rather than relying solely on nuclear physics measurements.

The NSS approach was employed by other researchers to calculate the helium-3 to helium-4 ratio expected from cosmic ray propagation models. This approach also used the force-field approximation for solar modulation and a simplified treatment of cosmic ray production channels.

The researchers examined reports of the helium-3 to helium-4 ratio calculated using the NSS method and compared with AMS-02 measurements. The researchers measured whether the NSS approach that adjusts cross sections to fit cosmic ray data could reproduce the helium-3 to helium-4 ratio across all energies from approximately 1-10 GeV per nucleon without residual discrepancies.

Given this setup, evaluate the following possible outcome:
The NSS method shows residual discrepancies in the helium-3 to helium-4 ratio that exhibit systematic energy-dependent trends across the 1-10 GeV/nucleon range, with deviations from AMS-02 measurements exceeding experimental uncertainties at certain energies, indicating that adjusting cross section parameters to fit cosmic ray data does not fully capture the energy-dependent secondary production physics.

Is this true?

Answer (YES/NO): YES